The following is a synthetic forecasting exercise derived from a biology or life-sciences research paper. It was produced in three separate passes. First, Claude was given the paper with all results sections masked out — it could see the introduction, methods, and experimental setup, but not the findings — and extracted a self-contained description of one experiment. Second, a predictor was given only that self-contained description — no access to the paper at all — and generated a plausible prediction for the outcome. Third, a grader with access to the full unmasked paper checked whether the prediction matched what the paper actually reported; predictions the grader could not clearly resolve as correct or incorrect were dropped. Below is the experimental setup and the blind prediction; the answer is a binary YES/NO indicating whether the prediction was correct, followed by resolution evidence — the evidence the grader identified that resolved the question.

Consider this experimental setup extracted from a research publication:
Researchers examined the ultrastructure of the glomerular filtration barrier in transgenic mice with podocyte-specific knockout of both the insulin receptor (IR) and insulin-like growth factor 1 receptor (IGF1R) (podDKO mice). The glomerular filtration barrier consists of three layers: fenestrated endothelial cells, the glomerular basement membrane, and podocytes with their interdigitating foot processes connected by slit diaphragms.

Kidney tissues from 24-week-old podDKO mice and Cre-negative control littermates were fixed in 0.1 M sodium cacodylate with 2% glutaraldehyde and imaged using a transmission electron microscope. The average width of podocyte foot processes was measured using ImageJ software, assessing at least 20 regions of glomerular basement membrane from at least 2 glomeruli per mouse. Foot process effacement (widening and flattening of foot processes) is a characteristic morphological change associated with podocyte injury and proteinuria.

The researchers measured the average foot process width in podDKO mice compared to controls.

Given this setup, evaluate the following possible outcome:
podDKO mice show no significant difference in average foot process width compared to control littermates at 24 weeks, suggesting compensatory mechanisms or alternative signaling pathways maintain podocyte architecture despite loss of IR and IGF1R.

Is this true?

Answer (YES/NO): NO